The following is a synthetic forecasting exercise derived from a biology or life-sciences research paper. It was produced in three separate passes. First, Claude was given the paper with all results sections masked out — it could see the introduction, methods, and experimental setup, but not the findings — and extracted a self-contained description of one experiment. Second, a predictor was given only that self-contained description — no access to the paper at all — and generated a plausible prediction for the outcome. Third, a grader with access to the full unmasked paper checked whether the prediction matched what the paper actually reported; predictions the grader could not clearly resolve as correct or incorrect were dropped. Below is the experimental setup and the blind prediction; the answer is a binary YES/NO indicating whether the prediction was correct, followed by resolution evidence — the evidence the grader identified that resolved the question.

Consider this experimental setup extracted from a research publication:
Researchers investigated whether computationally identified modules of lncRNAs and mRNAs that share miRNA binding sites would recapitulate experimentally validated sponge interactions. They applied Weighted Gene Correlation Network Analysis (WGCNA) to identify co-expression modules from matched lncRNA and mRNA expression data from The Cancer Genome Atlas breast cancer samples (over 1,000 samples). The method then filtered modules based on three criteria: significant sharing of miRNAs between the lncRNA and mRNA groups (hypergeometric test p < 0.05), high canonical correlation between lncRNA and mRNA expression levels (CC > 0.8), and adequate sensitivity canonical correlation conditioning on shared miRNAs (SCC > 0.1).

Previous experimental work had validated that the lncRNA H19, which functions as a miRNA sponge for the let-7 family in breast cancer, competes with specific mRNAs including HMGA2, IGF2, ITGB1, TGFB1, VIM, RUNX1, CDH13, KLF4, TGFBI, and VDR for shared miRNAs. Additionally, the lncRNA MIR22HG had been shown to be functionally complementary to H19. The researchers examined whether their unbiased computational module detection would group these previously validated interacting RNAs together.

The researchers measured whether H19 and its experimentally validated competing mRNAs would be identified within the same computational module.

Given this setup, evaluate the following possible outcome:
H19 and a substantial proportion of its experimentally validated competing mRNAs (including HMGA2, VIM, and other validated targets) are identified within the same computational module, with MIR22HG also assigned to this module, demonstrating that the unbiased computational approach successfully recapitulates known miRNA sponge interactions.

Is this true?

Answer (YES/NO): YES